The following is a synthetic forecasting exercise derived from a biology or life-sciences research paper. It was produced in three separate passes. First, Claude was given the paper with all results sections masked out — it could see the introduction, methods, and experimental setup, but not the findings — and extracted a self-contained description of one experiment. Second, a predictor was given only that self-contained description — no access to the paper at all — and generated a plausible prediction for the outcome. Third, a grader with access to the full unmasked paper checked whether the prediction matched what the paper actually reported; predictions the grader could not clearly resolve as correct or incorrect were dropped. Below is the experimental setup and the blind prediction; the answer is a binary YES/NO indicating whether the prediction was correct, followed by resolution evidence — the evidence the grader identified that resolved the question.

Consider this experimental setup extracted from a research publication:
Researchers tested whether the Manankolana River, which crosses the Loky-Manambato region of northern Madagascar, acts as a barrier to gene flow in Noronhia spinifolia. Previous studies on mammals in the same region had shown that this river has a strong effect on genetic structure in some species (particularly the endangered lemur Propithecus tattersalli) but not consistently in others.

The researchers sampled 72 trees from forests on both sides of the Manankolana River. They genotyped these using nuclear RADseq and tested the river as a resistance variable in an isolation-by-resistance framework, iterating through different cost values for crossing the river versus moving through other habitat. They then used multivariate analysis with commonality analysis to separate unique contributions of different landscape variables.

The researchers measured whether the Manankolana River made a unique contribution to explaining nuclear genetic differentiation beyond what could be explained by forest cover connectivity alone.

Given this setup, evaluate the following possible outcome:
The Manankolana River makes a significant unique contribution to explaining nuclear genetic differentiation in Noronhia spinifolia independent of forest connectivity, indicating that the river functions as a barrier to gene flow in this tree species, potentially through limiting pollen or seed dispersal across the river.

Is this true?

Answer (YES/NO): NO